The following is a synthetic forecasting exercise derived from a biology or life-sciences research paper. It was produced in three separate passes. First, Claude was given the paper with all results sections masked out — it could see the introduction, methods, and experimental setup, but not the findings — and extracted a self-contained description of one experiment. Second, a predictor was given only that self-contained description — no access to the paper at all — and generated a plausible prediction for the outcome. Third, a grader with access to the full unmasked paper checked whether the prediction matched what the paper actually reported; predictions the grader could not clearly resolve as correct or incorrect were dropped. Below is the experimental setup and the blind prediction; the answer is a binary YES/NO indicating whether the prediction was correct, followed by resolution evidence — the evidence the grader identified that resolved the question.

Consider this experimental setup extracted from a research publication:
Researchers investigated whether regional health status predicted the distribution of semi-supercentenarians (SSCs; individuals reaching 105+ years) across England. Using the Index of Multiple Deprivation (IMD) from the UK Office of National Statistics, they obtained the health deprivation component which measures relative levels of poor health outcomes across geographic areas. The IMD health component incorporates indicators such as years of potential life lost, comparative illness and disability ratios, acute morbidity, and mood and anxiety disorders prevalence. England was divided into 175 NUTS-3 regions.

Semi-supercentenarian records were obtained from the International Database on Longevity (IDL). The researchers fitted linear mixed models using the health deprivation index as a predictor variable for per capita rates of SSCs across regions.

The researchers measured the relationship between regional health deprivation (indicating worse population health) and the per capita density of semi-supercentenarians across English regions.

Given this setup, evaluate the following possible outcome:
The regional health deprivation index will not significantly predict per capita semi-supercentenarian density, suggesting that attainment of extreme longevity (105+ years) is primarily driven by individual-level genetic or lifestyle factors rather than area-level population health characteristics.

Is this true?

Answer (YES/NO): NO